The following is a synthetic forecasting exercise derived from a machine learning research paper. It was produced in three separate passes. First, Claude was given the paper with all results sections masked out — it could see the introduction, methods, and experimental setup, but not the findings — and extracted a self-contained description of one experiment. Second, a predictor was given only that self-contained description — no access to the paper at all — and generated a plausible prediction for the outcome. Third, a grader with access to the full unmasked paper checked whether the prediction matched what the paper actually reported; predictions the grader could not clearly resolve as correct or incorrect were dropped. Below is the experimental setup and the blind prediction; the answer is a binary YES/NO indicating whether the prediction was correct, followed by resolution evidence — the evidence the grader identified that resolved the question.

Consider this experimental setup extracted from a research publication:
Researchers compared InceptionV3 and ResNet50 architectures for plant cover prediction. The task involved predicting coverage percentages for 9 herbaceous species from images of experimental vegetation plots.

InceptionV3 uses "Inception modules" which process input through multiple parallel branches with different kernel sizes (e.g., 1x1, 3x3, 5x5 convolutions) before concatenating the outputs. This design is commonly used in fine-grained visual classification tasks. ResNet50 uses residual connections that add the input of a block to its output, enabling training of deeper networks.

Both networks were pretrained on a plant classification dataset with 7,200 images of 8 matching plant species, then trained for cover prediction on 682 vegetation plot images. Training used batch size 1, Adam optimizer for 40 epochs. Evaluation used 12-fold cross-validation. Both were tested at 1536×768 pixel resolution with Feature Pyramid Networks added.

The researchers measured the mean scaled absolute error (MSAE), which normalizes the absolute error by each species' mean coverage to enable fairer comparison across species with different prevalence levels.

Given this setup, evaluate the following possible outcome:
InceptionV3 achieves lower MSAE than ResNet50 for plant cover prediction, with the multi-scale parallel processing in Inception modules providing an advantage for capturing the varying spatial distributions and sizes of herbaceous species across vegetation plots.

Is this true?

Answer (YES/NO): NO